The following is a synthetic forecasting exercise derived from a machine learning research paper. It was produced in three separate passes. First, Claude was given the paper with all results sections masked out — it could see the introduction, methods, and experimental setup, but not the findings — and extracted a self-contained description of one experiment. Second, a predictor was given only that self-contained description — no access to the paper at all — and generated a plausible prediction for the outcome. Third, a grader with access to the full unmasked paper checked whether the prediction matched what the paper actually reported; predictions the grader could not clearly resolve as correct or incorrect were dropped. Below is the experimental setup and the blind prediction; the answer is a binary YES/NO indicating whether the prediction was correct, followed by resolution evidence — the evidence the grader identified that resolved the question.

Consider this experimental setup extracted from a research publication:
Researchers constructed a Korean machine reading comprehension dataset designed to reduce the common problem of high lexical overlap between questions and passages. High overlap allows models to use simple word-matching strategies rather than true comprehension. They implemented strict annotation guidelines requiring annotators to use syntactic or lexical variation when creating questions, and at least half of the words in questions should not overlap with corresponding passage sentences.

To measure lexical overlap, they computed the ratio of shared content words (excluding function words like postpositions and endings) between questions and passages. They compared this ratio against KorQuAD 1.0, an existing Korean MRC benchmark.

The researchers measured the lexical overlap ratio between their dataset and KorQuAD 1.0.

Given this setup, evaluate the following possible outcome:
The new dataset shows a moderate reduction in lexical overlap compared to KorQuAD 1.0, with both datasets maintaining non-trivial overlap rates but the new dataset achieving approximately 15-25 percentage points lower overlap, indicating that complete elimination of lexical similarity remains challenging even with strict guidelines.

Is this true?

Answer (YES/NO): NO